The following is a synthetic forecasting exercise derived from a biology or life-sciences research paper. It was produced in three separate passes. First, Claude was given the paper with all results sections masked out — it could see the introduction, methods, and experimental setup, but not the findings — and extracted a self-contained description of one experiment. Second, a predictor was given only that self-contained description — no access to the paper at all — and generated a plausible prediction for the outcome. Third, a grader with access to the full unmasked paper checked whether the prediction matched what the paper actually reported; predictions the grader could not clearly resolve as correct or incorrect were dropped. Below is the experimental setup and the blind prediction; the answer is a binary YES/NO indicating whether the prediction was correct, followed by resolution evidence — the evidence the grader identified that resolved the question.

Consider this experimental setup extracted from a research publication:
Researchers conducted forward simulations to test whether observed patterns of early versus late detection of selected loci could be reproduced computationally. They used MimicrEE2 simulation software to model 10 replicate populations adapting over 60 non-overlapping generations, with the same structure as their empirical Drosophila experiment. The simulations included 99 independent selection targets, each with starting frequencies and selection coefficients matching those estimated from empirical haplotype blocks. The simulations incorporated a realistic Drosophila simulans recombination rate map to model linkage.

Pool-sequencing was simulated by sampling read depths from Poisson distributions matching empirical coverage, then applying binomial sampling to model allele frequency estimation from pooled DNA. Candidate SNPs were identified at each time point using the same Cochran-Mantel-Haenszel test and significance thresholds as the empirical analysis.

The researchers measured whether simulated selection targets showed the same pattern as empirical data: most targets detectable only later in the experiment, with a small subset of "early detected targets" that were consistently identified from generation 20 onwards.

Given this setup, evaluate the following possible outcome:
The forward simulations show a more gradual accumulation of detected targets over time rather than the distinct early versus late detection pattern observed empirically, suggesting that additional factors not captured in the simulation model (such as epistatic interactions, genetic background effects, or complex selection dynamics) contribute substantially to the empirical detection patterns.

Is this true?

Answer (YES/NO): NO